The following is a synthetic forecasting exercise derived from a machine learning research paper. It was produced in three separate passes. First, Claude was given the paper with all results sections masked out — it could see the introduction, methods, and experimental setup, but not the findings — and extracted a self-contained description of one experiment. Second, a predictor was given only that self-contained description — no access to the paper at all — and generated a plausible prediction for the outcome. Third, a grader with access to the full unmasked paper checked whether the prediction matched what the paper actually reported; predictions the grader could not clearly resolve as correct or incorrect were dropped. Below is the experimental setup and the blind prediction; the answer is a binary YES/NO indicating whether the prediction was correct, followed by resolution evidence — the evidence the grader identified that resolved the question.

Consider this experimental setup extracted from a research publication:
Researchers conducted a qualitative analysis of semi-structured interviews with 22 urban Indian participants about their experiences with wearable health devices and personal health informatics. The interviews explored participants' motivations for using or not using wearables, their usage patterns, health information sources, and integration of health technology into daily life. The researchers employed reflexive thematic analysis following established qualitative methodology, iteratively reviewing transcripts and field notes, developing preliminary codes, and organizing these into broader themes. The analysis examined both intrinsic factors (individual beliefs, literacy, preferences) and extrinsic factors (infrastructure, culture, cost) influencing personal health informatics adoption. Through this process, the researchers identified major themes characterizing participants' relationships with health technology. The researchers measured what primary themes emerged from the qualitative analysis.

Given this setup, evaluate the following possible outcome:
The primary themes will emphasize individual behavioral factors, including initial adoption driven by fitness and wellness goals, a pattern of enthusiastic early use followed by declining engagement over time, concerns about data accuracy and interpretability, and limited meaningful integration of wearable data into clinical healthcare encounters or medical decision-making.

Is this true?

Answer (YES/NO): NO